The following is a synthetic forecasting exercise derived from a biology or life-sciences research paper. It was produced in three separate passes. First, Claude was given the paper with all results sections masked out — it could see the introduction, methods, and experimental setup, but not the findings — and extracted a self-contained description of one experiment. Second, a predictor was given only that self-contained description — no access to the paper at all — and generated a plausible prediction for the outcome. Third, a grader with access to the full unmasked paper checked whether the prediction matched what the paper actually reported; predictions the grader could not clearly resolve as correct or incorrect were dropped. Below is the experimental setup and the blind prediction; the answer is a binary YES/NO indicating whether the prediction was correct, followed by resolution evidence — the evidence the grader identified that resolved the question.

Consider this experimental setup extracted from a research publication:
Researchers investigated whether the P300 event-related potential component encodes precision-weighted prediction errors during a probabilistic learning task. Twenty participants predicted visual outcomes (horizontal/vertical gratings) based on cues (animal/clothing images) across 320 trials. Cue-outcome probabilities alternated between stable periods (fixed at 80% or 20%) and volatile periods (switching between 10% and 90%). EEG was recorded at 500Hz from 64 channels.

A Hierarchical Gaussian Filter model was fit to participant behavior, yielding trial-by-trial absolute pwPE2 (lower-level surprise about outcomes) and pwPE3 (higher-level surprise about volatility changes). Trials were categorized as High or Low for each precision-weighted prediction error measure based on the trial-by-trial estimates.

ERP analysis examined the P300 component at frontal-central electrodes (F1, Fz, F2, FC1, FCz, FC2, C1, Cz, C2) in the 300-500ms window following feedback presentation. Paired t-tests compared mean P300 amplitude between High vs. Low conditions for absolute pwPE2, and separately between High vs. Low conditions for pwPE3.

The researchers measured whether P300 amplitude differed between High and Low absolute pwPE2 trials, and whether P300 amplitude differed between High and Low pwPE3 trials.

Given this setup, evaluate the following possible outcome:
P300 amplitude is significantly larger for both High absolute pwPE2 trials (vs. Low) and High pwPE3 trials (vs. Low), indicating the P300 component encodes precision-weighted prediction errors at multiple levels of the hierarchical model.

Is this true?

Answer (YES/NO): NO